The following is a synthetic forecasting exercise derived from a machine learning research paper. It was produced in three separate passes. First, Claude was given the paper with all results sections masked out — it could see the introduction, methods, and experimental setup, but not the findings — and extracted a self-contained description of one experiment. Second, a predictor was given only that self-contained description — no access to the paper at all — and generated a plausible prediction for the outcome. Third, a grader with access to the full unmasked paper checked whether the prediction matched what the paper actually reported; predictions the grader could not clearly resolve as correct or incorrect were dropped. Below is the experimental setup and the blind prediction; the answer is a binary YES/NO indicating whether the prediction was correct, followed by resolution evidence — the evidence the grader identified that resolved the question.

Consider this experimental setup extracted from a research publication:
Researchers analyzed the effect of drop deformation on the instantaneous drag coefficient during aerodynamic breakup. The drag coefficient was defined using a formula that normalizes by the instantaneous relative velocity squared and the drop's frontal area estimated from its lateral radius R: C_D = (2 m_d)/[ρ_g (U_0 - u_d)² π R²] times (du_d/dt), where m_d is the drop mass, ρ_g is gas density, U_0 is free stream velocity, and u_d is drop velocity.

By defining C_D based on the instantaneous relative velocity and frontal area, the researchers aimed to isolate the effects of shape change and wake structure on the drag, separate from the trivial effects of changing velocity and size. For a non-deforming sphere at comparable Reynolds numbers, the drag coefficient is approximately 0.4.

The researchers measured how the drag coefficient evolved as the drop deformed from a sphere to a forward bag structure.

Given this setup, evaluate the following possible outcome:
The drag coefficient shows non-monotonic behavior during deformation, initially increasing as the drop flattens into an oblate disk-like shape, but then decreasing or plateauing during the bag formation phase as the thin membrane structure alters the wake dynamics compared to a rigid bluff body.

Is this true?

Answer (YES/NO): NO